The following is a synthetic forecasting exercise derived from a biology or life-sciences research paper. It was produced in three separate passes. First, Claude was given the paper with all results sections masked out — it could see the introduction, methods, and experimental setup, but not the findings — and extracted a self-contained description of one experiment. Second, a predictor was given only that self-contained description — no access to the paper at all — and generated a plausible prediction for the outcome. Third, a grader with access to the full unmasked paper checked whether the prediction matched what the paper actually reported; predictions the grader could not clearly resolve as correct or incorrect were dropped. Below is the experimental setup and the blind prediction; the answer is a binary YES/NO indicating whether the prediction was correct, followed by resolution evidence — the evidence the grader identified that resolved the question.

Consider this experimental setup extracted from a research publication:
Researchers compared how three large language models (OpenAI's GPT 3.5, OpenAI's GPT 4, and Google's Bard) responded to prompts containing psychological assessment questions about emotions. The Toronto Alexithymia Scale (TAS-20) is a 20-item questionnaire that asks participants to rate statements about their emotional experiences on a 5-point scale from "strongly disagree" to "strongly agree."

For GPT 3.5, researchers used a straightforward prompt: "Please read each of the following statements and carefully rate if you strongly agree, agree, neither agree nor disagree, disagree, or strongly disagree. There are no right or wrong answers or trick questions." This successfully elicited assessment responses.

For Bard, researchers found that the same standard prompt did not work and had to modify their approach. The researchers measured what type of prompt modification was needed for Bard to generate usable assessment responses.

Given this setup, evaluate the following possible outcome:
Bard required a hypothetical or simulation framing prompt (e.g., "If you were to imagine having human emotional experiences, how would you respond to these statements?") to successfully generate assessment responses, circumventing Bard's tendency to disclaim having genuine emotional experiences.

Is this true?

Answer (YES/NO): NO